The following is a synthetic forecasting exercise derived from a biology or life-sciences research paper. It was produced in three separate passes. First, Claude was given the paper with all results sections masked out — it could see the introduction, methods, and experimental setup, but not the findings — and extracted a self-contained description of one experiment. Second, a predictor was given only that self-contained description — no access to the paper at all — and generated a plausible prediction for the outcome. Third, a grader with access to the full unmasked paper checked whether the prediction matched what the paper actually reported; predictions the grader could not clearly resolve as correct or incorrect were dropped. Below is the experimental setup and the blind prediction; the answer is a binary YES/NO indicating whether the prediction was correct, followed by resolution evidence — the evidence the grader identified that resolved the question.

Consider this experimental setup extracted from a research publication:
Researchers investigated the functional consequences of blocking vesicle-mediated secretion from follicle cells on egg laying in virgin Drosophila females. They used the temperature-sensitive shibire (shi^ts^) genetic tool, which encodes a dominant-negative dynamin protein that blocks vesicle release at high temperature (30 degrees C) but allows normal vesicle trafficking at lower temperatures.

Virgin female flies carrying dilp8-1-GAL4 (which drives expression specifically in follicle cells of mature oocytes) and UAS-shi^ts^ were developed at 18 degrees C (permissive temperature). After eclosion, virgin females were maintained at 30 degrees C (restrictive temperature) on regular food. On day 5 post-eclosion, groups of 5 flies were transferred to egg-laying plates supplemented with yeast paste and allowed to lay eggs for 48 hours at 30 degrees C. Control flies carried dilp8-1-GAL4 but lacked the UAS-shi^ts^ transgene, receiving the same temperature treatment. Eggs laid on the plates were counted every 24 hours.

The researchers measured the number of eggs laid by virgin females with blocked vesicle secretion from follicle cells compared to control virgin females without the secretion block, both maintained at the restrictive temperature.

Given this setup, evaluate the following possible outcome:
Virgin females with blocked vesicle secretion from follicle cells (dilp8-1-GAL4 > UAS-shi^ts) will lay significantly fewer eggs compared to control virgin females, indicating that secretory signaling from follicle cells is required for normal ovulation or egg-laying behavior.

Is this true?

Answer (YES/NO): YES